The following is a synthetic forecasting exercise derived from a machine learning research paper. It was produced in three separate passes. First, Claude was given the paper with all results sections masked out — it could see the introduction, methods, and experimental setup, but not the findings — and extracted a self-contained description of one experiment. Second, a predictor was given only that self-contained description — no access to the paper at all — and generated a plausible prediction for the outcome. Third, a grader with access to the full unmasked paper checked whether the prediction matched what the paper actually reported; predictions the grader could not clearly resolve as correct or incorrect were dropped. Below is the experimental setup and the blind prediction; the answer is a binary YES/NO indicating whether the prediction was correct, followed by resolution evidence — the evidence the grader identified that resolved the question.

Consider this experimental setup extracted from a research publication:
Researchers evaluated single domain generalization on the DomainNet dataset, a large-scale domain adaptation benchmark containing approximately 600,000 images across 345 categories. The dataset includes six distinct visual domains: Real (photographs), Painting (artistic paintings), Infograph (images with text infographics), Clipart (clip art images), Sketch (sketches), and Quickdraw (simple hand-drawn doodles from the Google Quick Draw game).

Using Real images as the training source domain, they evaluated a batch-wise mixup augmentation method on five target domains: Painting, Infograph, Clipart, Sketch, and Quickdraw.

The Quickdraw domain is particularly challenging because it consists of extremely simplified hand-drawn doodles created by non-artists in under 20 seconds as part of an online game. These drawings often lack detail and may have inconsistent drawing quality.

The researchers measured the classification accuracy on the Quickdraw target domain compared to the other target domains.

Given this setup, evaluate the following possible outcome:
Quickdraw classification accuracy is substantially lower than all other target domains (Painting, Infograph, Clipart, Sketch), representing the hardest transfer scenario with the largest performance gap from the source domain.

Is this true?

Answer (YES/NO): YES